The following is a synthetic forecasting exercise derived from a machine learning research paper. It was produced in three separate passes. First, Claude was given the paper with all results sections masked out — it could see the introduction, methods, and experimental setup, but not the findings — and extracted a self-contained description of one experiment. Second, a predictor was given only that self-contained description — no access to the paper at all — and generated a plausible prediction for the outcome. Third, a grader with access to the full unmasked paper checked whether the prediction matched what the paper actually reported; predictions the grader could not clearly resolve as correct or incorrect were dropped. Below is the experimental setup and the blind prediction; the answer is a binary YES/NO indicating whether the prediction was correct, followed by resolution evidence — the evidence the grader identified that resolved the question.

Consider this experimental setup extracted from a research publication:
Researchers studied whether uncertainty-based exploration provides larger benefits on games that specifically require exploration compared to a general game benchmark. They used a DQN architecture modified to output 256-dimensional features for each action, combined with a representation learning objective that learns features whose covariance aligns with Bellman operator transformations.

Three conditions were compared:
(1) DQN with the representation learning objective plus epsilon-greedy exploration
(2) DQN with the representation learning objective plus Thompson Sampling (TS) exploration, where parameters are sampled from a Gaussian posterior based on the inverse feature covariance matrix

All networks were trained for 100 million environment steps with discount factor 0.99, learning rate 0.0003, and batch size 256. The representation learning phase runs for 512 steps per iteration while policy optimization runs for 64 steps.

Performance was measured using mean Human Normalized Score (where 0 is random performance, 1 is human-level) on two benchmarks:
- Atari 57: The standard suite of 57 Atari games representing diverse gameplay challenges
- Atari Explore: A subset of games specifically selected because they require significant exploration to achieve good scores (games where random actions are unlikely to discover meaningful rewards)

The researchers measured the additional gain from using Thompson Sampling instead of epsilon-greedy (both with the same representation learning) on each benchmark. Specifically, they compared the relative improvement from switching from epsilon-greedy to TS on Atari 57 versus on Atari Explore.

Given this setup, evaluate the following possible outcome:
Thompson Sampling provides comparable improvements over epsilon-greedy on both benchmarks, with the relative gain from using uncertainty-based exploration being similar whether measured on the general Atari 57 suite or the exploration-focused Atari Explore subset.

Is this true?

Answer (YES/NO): NO